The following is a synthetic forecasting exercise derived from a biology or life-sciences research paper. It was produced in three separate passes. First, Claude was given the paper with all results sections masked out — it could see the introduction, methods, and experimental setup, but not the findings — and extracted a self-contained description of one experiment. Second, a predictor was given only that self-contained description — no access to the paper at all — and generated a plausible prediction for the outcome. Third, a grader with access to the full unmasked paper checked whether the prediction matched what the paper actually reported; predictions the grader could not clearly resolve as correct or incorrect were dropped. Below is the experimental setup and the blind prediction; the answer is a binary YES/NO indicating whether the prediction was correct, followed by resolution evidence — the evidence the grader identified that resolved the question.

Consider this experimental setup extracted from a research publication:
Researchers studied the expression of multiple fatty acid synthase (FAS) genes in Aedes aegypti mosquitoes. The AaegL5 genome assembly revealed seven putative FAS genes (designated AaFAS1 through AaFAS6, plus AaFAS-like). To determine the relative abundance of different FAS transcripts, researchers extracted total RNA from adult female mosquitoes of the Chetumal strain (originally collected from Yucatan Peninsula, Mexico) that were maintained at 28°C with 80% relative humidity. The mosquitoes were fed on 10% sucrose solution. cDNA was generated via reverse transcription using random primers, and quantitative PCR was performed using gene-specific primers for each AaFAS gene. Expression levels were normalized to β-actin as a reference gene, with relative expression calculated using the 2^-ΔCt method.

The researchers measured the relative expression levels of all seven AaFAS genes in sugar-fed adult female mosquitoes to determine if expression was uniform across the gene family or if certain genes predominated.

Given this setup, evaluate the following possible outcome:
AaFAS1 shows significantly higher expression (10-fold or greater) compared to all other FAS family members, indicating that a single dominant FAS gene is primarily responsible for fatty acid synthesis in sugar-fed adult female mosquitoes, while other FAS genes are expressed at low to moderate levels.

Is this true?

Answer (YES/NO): YES